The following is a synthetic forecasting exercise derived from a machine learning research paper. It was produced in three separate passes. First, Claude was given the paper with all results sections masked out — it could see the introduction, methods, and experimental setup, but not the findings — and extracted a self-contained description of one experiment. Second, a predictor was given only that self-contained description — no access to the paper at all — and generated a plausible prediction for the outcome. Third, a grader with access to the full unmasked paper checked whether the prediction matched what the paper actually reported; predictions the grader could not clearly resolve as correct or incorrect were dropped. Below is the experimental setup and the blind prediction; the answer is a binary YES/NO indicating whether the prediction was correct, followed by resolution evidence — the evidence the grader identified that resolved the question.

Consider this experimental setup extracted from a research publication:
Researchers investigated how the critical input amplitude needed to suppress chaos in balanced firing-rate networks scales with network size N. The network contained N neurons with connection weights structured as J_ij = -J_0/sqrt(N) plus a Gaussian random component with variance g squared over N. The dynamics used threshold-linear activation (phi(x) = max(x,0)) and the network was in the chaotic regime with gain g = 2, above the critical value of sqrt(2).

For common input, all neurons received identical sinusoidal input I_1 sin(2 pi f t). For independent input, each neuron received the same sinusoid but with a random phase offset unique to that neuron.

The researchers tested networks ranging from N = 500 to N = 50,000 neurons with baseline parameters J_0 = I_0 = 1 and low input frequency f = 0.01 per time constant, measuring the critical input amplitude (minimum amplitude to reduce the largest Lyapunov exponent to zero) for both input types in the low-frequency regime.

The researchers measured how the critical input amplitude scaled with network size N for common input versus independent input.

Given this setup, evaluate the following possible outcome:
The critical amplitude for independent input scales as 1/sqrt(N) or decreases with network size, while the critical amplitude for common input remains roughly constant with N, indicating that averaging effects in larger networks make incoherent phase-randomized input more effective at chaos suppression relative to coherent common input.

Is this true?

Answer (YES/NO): NO